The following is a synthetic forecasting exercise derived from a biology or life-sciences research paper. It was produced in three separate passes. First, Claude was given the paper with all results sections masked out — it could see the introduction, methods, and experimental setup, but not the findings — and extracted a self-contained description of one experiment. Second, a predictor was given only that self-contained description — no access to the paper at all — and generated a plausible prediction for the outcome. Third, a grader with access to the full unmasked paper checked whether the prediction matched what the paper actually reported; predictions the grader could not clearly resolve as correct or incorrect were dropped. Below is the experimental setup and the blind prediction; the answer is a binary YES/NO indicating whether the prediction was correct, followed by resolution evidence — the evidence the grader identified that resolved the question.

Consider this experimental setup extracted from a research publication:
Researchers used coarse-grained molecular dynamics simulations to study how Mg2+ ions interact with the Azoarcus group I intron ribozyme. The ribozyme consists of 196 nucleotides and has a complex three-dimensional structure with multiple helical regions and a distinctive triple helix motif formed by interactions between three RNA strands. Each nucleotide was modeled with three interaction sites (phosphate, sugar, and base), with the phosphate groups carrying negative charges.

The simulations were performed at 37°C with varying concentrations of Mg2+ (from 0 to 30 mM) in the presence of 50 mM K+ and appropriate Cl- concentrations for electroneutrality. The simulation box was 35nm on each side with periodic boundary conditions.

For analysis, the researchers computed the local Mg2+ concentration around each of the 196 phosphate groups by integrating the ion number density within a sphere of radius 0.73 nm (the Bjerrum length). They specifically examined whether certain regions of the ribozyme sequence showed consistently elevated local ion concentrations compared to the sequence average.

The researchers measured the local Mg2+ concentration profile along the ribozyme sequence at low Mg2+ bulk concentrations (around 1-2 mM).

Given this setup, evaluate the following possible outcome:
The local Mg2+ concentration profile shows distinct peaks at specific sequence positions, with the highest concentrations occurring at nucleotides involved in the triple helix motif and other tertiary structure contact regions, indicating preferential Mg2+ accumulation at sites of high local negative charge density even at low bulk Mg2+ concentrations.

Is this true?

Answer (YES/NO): YES